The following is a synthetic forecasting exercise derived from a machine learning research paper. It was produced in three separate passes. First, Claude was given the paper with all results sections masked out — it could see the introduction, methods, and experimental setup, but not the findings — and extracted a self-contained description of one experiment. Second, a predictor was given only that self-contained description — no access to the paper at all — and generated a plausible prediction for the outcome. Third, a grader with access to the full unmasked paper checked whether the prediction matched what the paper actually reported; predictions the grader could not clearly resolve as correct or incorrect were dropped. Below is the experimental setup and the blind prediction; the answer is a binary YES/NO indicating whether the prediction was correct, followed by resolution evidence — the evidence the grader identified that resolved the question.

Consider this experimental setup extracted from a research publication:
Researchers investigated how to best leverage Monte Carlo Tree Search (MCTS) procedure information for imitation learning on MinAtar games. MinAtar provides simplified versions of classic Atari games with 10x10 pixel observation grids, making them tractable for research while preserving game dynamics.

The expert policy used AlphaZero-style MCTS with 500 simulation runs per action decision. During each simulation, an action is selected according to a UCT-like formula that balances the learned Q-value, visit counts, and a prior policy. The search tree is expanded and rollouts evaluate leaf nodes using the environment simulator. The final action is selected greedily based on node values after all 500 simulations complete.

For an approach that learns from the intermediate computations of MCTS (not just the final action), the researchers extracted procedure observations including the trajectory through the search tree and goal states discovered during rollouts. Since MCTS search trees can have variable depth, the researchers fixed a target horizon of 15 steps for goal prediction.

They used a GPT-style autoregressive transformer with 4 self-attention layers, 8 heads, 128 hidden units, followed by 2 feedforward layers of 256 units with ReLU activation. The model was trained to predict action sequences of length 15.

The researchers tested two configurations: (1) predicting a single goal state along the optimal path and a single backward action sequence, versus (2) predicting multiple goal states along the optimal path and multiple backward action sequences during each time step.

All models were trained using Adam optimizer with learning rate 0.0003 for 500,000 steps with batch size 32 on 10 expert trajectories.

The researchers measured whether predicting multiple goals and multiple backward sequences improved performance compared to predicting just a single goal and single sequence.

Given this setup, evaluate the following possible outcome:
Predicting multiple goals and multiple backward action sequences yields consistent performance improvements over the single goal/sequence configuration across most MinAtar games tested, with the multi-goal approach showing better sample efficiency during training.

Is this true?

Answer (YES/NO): NO